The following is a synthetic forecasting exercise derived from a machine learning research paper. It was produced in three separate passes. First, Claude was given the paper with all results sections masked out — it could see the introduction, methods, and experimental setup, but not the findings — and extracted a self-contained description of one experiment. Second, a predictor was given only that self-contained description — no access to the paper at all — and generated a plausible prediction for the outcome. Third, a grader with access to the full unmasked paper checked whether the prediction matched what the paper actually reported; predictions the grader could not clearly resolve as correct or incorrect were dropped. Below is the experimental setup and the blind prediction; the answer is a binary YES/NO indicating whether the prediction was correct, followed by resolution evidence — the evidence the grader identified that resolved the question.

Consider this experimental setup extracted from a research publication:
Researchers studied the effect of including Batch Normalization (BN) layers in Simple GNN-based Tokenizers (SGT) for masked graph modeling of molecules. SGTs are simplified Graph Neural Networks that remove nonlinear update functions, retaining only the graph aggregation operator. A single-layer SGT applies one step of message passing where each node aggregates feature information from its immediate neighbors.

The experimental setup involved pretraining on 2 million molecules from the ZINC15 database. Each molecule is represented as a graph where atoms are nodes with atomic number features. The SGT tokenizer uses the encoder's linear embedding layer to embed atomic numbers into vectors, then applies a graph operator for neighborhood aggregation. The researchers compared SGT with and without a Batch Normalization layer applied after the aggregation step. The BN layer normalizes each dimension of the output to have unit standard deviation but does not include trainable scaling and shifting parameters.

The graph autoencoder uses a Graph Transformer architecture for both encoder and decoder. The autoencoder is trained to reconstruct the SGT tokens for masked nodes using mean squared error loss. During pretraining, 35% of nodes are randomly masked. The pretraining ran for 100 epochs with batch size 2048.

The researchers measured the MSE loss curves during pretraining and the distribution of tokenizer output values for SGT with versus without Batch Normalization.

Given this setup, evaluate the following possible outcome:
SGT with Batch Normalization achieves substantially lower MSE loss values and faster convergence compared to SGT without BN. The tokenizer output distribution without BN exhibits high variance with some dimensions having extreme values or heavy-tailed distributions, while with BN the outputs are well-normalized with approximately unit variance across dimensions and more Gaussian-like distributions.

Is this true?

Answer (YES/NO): NO